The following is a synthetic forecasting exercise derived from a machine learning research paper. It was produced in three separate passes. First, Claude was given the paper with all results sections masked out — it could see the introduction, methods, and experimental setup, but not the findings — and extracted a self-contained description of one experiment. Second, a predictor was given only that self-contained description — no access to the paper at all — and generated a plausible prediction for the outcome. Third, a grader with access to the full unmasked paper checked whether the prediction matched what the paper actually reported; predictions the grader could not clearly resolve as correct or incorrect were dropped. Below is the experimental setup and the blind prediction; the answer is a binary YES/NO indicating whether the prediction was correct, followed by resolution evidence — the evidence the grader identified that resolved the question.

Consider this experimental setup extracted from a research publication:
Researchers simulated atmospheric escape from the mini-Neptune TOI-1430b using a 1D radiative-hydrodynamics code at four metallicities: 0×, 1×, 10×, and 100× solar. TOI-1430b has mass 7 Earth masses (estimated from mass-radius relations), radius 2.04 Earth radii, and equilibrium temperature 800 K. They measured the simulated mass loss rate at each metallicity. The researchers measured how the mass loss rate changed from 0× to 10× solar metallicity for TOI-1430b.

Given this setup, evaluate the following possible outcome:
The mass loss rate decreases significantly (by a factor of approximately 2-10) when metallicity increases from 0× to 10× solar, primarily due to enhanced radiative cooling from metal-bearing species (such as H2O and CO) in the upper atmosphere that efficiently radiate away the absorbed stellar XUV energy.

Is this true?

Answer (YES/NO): NO